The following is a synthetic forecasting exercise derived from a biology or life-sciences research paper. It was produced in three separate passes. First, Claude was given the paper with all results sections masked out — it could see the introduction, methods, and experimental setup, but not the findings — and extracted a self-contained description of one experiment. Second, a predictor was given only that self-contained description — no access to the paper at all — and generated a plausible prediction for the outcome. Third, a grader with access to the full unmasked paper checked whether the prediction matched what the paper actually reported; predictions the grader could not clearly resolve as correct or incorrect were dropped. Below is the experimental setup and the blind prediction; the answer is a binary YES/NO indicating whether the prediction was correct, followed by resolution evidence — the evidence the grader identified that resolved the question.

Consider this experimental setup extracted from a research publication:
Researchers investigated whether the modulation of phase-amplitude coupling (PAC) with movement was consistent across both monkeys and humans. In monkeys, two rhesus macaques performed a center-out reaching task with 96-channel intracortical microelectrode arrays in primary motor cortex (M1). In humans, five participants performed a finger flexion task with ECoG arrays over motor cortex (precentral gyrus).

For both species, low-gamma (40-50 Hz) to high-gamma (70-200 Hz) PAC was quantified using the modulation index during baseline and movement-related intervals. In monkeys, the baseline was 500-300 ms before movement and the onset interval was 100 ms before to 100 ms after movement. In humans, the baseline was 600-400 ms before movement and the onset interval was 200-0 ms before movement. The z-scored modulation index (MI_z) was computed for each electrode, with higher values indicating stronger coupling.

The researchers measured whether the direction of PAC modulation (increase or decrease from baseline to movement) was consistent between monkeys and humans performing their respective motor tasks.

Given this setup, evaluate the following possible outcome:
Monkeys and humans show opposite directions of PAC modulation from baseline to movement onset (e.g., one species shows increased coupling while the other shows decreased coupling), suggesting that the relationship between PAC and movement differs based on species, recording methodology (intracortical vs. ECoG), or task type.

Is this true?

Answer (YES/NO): NO